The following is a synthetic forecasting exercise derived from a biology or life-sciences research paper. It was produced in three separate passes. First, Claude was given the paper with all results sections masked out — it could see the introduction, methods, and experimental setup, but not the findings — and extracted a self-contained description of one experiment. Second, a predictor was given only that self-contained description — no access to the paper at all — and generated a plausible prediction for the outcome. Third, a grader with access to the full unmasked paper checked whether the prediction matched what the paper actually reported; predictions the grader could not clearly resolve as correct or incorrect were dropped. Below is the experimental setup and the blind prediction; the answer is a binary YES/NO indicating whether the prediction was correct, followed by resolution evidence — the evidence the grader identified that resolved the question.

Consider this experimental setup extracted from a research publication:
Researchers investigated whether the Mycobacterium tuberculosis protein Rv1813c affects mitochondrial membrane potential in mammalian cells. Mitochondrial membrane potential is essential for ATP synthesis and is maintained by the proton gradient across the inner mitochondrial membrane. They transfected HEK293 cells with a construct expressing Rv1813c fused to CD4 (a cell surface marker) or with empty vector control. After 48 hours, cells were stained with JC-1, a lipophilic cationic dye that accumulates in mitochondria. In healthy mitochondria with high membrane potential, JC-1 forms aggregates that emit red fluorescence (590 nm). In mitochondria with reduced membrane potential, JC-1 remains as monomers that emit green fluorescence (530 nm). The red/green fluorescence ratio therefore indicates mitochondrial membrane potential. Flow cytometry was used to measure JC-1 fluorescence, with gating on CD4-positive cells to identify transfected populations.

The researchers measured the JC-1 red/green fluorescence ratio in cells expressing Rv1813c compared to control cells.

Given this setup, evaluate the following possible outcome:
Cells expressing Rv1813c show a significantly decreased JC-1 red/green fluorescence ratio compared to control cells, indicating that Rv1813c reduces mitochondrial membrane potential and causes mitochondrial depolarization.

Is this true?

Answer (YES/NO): NO